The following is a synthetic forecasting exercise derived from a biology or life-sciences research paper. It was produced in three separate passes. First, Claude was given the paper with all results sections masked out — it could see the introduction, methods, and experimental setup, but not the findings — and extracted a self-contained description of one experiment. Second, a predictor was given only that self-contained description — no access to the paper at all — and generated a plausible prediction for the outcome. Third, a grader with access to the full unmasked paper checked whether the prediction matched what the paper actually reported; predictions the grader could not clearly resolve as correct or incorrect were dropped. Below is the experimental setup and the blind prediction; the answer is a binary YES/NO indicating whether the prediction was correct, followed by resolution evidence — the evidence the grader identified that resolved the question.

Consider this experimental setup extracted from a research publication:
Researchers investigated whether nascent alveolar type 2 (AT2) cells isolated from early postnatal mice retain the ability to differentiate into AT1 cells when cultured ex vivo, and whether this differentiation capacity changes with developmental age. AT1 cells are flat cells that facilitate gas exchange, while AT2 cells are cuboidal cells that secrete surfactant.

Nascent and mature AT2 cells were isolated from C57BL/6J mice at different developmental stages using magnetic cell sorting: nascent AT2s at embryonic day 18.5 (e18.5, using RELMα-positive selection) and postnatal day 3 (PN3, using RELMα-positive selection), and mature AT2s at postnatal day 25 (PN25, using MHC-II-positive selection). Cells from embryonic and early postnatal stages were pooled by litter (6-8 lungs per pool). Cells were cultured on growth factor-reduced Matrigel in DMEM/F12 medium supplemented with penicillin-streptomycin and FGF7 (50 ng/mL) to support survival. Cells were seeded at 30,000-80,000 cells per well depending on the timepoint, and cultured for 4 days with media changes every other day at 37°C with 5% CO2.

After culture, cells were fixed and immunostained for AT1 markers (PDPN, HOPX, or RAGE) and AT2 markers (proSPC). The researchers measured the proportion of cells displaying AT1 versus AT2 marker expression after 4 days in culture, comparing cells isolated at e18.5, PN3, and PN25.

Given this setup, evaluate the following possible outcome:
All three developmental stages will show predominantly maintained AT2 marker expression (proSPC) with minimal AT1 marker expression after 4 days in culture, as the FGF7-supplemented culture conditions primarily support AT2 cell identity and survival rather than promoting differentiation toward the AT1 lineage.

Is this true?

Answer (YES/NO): NO